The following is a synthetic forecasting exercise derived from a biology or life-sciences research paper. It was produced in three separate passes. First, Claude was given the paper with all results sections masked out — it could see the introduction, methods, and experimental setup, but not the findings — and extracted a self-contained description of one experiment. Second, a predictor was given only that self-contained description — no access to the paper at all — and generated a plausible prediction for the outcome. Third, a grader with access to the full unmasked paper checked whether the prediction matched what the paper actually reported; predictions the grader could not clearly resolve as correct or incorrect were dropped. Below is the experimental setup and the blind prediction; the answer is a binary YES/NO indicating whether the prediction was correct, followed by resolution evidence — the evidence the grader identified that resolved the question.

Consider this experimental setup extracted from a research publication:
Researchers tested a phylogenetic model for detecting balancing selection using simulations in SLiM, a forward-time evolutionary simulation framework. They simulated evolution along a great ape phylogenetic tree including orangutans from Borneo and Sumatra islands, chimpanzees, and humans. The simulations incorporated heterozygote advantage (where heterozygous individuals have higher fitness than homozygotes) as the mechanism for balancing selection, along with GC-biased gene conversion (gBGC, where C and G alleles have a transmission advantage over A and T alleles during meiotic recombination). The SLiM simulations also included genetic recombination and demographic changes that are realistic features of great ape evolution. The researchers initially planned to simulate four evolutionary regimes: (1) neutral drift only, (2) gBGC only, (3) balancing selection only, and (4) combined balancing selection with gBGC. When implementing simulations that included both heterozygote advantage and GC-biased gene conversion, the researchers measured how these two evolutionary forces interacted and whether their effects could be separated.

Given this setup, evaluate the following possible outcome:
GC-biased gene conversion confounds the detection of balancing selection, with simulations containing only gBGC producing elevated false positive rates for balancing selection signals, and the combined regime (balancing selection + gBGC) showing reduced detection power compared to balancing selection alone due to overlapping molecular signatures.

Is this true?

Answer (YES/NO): NO